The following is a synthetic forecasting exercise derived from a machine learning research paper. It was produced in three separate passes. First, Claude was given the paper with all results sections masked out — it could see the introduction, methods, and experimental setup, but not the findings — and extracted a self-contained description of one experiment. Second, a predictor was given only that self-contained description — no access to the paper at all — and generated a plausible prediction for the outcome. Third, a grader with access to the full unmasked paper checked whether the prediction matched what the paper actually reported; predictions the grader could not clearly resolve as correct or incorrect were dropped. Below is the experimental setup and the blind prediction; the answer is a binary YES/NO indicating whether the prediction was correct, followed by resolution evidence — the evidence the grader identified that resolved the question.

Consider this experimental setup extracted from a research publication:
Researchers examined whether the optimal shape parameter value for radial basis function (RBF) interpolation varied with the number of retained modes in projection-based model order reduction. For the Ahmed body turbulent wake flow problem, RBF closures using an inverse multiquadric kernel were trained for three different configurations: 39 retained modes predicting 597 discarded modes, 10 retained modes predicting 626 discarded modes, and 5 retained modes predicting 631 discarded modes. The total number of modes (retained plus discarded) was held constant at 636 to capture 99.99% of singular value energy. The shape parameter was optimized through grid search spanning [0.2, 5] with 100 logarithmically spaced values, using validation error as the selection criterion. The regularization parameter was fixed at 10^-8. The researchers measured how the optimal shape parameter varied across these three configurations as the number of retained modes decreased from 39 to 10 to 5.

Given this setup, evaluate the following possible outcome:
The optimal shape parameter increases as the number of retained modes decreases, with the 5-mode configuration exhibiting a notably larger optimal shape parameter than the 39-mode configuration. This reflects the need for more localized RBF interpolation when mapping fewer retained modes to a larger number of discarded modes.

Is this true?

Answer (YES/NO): YES